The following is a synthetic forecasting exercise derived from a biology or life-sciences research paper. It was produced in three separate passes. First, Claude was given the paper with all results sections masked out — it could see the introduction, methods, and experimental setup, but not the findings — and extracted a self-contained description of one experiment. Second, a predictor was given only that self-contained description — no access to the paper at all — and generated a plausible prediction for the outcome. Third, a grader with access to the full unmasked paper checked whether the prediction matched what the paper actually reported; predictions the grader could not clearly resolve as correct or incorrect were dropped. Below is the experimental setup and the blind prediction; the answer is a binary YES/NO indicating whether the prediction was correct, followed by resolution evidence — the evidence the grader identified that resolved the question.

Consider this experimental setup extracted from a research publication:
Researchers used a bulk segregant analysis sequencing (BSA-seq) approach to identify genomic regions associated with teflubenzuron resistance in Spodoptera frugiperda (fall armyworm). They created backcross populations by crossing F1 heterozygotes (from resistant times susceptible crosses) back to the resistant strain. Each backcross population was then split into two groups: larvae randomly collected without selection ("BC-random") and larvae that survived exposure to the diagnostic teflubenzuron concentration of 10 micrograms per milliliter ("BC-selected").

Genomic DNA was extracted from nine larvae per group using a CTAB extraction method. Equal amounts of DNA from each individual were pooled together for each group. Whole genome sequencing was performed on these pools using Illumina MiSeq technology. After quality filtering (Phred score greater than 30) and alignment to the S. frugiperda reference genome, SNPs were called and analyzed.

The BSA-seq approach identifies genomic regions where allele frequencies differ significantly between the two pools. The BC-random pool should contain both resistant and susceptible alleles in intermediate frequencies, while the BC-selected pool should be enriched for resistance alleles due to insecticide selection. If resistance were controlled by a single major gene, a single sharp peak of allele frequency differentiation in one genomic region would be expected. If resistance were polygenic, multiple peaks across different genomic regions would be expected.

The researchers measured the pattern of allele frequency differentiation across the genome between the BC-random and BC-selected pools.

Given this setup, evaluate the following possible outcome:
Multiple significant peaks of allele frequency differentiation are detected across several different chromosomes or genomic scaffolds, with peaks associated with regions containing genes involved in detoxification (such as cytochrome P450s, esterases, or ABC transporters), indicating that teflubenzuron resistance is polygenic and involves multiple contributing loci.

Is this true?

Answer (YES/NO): YES